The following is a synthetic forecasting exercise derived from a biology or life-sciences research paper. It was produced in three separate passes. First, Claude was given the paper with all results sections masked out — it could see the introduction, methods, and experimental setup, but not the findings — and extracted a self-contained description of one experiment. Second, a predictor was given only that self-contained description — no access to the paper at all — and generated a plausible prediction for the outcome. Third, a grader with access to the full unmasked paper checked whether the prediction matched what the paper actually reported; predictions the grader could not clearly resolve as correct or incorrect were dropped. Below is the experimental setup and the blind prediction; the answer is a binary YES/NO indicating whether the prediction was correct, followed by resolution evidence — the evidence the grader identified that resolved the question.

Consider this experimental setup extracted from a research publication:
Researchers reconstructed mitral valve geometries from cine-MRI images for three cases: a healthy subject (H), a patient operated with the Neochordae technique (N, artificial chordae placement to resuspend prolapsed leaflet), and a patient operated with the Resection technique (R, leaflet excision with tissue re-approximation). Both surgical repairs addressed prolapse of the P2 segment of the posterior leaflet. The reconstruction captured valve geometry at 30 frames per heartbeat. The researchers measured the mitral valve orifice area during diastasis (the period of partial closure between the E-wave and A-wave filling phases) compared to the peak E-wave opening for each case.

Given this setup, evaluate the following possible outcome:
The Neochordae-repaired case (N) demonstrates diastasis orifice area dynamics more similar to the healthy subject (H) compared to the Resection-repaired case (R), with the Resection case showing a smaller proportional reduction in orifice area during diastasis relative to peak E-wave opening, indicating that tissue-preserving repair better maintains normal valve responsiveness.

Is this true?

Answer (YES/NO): NO